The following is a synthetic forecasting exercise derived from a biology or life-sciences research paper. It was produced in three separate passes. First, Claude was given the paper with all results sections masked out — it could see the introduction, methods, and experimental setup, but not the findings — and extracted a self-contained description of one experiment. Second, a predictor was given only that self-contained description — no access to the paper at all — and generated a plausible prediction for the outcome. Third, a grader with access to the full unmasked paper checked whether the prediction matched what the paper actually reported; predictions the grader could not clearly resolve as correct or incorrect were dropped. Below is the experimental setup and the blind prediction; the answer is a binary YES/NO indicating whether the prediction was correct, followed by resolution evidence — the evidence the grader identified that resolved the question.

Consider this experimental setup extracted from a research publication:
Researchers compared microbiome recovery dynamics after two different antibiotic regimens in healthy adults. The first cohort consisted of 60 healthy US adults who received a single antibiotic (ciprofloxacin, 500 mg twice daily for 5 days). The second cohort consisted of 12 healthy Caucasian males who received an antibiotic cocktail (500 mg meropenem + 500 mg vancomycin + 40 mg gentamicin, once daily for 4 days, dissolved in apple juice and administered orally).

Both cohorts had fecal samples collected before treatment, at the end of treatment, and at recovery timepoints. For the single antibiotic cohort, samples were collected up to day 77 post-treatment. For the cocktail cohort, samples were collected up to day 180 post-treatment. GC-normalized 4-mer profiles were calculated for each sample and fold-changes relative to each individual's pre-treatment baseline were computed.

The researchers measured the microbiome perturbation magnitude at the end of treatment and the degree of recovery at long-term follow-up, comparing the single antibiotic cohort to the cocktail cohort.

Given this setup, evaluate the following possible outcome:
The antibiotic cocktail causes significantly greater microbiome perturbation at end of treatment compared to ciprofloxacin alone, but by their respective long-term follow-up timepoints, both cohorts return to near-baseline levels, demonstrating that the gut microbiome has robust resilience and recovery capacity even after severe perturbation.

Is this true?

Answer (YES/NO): YES